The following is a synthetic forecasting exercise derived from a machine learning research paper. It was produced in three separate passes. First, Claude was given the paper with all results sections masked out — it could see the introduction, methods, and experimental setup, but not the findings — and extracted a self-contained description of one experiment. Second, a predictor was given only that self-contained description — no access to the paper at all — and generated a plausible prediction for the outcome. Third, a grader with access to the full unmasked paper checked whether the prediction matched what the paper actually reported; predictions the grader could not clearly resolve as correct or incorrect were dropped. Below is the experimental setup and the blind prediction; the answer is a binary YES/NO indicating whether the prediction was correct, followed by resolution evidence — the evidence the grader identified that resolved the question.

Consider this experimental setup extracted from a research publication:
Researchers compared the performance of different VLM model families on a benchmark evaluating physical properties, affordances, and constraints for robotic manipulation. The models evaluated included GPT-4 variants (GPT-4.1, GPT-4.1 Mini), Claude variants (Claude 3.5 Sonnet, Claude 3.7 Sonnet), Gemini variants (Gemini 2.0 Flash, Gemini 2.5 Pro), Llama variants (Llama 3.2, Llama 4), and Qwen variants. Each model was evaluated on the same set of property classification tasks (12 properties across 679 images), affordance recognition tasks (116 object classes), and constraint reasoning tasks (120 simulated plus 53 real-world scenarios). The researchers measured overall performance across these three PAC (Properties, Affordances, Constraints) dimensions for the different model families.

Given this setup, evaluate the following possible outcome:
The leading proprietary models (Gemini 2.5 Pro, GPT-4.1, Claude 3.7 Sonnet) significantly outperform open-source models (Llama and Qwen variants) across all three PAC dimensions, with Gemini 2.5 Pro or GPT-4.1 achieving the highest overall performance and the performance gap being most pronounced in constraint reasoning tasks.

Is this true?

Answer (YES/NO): NO